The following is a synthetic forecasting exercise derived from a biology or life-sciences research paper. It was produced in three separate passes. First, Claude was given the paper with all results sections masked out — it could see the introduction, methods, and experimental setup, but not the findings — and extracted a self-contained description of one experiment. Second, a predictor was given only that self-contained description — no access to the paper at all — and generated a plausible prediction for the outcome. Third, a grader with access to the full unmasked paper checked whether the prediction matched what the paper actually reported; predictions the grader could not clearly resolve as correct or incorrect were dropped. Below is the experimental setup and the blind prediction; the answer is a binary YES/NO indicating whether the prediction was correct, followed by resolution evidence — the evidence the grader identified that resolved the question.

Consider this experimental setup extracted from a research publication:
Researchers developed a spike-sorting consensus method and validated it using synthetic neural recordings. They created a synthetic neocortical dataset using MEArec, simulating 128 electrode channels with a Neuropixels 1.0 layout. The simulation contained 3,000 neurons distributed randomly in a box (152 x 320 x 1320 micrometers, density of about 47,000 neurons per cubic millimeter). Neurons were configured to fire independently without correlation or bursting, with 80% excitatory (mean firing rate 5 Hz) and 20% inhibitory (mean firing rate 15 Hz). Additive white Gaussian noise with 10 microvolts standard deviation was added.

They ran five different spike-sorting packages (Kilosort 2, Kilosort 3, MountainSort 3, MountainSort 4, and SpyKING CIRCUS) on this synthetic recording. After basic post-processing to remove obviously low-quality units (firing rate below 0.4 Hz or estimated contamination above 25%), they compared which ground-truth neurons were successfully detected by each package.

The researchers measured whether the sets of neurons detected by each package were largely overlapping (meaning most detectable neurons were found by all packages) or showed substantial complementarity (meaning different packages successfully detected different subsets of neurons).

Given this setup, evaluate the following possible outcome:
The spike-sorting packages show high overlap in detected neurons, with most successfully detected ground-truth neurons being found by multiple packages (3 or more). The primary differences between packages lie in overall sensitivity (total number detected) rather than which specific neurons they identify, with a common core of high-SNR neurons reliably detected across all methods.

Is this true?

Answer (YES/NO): NO